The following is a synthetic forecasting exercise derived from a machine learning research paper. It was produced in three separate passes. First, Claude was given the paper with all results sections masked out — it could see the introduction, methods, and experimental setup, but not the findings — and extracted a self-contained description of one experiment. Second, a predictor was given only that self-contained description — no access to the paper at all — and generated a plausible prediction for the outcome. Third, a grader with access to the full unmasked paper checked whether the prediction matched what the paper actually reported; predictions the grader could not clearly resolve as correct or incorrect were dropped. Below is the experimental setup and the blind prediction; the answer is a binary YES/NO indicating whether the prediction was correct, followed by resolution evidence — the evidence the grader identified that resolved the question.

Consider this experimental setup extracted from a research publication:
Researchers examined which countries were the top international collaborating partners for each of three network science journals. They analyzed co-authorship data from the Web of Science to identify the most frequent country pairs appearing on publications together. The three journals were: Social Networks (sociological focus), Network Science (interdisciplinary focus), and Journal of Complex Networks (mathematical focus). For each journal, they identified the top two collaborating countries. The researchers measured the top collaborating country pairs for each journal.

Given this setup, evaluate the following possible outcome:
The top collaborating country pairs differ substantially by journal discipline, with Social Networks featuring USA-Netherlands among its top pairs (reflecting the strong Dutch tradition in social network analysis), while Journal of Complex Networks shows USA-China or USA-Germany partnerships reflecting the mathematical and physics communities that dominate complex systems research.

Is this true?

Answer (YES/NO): NO